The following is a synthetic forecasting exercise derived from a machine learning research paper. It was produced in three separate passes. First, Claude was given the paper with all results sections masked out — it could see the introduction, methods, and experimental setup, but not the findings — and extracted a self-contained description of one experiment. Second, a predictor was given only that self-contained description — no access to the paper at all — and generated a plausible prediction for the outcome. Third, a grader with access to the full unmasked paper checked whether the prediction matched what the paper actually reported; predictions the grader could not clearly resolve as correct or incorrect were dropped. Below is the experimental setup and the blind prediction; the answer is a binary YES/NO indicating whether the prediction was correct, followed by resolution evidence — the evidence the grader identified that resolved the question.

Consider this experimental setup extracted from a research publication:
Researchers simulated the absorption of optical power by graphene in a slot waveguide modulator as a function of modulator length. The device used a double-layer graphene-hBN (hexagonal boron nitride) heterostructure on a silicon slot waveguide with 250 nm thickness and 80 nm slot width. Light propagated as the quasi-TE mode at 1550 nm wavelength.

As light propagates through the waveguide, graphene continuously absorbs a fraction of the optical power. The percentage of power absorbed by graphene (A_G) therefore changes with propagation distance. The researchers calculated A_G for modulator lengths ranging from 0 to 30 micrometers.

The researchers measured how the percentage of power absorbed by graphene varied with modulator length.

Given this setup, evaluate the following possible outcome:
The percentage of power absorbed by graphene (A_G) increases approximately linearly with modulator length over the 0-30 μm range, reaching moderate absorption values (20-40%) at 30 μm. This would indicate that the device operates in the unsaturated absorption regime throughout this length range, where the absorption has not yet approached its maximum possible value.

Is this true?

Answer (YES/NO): NO